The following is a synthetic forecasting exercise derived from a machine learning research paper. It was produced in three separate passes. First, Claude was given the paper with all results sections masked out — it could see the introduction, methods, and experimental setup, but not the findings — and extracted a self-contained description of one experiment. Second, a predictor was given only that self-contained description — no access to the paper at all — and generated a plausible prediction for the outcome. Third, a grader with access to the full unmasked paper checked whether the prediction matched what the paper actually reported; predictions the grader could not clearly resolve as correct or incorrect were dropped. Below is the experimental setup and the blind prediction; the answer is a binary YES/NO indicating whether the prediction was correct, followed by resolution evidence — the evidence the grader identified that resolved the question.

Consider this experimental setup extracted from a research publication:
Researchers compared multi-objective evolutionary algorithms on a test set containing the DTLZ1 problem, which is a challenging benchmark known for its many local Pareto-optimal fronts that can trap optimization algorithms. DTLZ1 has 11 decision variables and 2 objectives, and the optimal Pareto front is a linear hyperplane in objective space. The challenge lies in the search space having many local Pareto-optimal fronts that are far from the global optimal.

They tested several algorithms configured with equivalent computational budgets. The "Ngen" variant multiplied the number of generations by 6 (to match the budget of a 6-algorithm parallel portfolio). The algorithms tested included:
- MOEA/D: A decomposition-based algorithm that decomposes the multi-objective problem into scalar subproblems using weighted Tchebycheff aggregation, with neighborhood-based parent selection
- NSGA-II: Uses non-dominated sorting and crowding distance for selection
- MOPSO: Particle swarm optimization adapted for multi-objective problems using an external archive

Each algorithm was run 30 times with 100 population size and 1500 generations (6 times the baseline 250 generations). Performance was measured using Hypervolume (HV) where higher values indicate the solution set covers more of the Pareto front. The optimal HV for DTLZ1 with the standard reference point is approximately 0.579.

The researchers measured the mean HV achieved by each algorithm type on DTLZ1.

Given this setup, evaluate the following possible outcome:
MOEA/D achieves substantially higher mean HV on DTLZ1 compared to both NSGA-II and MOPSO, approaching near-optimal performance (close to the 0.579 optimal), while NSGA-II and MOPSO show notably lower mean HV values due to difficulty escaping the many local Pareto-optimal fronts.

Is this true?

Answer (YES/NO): NO